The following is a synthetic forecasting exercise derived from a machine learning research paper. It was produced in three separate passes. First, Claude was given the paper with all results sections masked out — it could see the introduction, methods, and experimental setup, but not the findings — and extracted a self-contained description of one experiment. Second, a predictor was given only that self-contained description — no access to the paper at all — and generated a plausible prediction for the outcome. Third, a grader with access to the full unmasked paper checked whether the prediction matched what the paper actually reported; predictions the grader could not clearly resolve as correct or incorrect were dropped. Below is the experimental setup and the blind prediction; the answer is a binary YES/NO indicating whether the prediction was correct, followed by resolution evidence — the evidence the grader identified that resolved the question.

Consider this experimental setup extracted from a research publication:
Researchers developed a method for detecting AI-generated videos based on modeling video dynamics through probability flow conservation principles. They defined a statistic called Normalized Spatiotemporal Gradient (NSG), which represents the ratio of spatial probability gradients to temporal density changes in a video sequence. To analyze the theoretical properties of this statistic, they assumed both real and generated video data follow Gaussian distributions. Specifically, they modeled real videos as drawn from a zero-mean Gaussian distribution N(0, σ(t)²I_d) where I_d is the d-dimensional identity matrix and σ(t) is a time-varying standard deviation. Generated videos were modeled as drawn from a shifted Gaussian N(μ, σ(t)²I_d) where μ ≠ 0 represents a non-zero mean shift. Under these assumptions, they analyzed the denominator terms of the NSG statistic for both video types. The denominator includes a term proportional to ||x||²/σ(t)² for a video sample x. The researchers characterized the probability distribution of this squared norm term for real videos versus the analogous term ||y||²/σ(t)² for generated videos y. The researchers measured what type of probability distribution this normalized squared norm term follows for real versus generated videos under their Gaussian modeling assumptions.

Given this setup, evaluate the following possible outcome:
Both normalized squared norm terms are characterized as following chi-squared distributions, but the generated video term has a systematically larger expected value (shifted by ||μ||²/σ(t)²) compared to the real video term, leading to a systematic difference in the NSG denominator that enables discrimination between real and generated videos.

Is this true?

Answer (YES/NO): YES